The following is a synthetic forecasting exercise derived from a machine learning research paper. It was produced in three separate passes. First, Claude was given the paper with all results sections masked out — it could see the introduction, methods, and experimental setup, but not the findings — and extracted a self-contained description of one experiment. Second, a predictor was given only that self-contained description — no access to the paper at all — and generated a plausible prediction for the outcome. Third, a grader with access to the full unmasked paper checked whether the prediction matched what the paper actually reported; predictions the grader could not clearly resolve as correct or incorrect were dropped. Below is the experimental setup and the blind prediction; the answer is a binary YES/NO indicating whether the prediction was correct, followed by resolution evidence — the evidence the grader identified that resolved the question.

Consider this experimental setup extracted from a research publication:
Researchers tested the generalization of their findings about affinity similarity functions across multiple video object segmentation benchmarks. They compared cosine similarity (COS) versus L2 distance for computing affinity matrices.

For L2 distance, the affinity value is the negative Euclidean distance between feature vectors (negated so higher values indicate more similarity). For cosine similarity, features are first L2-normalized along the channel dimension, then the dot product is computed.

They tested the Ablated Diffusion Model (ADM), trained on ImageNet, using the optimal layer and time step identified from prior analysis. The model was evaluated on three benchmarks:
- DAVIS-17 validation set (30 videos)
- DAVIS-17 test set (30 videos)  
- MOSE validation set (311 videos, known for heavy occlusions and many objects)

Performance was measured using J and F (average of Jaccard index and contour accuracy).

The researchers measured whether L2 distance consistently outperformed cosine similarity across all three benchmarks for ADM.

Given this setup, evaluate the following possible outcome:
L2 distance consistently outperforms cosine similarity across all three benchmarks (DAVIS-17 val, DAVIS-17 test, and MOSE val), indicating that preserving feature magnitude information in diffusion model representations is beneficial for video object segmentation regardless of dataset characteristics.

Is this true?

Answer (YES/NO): YES